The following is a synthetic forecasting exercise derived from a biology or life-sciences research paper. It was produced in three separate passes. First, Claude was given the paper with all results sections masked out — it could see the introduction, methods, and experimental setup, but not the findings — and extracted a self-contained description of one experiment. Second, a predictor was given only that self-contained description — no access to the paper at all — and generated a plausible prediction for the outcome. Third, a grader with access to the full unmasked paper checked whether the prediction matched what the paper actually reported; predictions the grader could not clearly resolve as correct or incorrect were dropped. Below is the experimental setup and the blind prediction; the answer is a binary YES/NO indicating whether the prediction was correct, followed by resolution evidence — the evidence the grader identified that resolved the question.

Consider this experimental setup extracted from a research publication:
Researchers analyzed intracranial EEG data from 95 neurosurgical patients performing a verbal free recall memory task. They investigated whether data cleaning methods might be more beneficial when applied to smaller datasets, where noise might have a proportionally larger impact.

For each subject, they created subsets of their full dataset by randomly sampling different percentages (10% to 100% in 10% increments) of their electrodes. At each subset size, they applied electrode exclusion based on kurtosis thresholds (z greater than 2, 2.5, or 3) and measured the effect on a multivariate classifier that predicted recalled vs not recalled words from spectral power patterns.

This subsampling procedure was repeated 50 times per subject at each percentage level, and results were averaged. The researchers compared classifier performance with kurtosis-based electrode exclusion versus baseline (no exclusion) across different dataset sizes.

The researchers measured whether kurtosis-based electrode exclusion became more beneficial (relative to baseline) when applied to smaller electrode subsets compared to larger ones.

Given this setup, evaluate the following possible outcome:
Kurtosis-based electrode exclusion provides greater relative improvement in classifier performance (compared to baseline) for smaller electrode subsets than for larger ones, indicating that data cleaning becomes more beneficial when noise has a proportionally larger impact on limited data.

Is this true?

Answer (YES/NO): NO